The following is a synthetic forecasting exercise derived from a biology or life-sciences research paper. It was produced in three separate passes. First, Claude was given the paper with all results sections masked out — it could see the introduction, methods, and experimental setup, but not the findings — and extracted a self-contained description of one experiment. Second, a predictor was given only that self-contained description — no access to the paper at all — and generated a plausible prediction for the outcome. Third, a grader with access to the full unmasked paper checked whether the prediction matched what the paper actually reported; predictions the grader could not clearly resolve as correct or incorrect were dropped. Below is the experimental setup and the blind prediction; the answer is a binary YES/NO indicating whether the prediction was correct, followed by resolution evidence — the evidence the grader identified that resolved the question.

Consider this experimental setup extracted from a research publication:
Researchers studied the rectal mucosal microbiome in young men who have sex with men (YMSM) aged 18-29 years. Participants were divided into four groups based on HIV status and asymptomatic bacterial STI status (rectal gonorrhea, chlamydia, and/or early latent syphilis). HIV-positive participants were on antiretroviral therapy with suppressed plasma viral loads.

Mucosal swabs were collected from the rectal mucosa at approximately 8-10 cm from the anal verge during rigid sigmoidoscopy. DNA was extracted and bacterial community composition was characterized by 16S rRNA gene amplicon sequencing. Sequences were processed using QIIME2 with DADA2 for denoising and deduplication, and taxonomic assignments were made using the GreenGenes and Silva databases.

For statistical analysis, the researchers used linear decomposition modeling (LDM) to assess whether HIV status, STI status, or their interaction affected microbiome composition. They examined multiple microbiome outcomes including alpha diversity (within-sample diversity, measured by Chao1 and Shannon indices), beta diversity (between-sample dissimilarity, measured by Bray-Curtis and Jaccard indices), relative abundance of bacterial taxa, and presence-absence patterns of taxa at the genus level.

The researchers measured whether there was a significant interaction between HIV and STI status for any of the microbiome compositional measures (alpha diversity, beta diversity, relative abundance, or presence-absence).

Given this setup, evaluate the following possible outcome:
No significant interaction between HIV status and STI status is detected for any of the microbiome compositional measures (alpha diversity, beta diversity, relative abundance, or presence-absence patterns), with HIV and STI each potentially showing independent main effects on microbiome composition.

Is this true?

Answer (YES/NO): YES